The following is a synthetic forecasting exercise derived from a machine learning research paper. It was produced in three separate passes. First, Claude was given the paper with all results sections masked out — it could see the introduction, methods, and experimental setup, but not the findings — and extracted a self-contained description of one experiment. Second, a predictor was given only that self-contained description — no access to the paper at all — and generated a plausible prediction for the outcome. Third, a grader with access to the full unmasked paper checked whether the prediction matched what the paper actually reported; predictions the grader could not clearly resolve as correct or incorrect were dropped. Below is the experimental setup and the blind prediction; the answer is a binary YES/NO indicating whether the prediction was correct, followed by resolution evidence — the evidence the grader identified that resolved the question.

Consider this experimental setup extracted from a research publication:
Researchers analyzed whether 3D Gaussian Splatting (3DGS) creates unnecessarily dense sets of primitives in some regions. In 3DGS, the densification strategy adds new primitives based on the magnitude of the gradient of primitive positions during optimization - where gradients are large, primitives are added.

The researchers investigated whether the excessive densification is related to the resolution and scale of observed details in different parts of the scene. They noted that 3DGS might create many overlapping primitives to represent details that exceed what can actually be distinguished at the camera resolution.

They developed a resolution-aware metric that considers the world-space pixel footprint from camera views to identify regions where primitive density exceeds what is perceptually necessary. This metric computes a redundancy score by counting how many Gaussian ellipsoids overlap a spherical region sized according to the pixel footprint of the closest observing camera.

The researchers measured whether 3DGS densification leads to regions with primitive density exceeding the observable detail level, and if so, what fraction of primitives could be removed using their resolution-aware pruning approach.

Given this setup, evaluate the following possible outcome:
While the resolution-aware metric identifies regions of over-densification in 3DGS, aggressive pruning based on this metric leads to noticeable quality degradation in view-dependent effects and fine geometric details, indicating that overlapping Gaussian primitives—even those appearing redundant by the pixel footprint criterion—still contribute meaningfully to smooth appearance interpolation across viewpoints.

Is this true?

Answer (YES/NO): NO